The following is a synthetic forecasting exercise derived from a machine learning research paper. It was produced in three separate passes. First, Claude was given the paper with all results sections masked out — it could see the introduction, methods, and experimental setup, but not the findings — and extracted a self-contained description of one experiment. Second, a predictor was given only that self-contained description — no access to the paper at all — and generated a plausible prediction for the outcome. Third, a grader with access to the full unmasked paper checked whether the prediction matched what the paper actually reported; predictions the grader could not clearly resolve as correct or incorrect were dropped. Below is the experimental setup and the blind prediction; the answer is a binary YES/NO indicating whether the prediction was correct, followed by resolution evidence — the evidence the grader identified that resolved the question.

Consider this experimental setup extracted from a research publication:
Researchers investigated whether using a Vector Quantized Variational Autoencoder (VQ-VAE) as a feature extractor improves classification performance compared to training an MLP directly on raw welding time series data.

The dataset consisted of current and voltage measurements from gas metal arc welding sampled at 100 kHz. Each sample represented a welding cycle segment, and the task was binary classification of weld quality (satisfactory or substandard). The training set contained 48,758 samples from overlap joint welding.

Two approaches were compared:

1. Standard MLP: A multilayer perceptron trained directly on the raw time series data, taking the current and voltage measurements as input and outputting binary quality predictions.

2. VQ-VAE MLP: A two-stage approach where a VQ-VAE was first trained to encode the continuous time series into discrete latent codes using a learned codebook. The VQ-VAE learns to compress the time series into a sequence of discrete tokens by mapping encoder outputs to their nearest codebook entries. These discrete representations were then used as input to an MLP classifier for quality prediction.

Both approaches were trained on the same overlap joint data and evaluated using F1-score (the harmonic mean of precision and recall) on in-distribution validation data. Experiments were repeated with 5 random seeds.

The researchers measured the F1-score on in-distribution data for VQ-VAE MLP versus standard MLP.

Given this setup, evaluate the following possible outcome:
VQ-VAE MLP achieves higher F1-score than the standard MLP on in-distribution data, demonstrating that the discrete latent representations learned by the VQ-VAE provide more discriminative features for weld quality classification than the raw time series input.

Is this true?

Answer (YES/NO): NO